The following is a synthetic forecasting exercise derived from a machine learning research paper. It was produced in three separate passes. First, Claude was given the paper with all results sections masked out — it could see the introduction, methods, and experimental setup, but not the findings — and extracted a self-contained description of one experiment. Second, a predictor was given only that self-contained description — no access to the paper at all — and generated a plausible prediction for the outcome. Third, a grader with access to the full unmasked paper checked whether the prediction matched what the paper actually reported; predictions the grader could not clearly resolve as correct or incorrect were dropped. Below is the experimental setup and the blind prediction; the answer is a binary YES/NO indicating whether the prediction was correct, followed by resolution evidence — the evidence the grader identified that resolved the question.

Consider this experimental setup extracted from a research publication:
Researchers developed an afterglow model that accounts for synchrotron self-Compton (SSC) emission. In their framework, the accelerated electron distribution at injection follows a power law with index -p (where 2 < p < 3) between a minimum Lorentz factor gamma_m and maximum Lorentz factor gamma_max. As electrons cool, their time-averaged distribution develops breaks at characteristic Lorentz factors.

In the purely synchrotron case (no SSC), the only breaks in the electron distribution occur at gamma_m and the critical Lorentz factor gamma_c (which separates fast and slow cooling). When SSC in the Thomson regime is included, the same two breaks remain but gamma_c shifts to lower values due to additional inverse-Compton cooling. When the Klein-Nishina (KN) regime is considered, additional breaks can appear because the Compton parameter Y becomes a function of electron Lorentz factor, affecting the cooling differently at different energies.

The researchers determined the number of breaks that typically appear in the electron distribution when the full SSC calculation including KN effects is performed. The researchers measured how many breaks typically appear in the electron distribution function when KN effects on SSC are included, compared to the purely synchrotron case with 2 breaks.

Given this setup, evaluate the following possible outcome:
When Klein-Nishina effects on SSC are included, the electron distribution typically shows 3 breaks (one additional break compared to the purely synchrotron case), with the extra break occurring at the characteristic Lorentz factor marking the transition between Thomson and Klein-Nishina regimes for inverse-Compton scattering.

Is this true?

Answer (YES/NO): NO